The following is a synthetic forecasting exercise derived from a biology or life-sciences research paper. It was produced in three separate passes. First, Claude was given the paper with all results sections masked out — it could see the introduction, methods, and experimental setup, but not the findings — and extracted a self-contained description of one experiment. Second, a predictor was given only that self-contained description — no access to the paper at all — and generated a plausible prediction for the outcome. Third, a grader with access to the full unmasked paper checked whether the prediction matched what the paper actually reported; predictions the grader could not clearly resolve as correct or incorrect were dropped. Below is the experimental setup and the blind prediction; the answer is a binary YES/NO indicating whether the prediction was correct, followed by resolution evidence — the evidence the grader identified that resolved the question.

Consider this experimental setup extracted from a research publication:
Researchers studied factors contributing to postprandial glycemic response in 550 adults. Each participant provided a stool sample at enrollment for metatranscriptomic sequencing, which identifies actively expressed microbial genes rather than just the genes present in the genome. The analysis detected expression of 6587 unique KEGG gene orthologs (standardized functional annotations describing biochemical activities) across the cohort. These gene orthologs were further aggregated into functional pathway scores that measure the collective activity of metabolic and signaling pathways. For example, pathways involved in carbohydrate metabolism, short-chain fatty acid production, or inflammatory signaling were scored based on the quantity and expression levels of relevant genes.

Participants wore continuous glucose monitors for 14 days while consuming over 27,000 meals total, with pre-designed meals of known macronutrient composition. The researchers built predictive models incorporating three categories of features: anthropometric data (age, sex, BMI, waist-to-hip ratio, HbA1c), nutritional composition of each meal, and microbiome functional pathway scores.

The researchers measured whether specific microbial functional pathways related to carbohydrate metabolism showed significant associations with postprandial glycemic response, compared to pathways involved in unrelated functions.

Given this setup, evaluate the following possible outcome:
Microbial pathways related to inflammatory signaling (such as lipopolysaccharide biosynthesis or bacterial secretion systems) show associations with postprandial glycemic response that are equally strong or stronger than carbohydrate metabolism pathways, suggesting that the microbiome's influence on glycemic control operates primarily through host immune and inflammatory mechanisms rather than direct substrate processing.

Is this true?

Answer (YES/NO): NO